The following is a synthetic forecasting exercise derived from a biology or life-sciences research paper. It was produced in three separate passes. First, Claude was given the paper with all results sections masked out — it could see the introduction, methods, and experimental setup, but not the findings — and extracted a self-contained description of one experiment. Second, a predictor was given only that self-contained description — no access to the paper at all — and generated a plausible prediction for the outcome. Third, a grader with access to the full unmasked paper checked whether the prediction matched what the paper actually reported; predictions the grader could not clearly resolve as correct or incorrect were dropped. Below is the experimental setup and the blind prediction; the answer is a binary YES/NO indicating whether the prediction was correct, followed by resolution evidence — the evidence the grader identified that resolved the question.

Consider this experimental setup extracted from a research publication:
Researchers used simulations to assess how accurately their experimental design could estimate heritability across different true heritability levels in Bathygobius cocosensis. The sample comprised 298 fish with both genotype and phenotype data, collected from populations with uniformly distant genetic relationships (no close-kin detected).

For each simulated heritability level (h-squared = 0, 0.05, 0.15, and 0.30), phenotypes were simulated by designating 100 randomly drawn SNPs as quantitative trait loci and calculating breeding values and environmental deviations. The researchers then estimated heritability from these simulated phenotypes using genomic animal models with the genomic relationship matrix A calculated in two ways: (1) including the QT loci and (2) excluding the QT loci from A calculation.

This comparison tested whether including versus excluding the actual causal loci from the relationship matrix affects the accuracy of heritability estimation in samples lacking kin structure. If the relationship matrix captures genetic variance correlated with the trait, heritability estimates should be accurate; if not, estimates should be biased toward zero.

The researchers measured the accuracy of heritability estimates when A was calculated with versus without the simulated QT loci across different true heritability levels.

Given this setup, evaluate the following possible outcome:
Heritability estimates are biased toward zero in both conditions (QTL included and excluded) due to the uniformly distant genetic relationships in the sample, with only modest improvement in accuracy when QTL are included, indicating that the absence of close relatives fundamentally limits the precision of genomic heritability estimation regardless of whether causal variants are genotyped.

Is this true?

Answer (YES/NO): NO